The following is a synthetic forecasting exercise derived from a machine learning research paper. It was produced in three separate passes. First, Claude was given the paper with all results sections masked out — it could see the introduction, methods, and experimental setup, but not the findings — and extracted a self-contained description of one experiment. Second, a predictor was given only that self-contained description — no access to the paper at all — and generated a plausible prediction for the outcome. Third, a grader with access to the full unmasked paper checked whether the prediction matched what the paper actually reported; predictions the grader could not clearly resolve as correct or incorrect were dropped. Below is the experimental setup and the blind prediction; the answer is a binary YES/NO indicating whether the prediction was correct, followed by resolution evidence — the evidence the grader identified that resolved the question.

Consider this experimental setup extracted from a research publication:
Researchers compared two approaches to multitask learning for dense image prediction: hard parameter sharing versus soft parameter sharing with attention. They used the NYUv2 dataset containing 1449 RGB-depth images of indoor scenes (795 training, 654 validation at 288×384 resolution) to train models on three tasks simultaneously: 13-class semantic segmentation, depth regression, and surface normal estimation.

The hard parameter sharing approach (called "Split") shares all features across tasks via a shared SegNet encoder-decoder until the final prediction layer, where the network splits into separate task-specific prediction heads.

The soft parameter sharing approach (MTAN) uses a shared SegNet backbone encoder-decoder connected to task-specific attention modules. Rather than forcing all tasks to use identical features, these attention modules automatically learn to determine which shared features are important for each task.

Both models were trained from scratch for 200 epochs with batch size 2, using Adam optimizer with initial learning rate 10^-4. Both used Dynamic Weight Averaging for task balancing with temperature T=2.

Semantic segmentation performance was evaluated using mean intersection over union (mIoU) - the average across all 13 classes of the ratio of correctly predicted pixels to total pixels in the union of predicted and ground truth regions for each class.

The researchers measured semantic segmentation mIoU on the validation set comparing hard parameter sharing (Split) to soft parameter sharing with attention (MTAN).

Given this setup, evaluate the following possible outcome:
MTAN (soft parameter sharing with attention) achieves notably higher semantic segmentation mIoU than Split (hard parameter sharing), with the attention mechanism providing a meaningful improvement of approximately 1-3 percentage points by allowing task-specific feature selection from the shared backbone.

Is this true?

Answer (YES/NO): NO